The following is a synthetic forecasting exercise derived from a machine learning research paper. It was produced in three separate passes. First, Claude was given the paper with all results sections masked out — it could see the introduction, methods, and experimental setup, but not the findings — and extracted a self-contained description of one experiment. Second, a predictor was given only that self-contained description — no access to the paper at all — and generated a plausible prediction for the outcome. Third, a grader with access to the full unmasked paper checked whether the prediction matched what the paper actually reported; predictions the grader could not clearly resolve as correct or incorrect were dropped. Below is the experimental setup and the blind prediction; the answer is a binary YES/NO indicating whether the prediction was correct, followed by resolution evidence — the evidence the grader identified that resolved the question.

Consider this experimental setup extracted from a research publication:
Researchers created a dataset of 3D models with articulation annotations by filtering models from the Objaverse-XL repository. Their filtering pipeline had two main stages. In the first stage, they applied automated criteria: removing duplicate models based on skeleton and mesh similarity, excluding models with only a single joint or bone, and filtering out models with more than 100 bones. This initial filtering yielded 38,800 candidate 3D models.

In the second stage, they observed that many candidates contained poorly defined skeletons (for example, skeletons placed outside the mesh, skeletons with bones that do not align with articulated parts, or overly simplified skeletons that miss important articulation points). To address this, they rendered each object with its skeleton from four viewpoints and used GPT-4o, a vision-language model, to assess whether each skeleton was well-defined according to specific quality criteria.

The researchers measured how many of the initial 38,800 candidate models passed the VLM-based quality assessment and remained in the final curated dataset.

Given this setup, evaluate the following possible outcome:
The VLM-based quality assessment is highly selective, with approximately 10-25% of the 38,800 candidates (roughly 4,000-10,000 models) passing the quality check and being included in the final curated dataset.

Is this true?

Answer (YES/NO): NO